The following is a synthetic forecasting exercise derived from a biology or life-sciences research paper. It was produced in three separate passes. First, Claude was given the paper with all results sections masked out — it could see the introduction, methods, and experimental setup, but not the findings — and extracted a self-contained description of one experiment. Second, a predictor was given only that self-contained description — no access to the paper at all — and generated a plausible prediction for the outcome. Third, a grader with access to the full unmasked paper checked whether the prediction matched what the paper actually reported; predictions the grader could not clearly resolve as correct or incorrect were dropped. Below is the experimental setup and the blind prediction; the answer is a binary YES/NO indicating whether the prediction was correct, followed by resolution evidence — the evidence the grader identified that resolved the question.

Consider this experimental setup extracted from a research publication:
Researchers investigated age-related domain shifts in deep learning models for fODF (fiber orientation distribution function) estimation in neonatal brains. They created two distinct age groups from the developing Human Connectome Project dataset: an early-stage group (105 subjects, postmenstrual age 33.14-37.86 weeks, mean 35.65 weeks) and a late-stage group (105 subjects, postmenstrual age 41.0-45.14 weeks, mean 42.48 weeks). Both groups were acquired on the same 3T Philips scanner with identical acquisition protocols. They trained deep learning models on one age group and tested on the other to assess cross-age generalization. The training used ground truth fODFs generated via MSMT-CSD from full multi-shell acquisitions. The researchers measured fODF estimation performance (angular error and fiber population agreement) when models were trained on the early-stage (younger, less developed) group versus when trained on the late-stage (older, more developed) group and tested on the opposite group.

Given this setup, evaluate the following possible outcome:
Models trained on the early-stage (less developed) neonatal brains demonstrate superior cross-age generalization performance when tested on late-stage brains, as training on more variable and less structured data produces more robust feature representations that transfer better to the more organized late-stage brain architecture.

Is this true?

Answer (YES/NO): NO